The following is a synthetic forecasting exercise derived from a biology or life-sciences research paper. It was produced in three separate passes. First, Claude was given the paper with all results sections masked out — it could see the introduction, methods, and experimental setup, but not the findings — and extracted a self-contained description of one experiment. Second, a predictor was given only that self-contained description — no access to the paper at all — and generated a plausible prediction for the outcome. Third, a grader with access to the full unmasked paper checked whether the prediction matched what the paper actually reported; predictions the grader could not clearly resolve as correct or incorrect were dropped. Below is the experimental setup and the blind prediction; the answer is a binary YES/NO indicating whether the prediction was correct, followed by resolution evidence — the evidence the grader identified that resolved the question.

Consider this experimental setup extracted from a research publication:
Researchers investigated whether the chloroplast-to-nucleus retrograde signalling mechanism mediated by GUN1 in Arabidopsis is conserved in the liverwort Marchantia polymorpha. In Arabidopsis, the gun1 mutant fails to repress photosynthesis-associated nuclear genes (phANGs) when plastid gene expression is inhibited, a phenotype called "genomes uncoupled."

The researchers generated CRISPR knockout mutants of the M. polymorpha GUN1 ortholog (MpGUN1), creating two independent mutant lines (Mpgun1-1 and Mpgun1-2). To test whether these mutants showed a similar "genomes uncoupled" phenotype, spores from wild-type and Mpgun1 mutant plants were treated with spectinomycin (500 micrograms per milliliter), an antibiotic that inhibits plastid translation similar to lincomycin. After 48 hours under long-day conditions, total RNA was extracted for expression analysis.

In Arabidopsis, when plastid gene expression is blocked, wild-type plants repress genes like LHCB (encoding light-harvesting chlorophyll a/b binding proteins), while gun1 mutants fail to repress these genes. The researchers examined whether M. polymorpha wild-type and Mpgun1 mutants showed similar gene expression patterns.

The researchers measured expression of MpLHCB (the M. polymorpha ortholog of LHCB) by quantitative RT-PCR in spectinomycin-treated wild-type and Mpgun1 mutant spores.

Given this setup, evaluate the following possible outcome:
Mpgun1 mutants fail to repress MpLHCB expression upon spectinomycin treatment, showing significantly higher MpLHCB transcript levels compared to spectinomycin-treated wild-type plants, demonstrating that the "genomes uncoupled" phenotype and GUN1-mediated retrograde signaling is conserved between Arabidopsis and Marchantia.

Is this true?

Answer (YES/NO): NO